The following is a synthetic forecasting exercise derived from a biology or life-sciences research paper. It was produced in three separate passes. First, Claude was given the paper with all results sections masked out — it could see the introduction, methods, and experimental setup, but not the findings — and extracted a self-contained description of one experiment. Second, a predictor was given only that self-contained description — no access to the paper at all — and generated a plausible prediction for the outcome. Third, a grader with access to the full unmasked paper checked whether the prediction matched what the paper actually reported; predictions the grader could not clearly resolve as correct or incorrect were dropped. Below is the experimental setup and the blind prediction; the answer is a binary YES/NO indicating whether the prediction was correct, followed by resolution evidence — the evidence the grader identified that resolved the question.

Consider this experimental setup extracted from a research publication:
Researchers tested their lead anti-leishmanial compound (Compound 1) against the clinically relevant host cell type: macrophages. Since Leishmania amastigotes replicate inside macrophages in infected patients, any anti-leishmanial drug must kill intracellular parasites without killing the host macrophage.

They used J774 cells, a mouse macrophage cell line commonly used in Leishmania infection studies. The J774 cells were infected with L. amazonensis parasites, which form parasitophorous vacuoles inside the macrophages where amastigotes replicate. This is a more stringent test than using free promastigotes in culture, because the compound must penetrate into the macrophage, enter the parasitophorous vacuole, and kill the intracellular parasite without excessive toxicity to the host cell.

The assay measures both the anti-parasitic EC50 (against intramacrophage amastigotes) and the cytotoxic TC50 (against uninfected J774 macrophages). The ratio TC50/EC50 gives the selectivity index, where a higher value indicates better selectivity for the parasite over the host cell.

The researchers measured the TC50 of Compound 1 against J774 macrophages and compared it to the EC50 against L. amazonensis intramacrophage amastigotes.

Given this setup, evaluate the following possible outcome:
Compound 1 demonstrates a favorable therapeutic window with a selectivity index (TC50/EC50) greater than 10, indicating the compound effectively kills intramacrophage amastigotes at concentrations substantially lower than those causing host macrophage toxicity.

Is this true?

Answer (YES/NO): NO